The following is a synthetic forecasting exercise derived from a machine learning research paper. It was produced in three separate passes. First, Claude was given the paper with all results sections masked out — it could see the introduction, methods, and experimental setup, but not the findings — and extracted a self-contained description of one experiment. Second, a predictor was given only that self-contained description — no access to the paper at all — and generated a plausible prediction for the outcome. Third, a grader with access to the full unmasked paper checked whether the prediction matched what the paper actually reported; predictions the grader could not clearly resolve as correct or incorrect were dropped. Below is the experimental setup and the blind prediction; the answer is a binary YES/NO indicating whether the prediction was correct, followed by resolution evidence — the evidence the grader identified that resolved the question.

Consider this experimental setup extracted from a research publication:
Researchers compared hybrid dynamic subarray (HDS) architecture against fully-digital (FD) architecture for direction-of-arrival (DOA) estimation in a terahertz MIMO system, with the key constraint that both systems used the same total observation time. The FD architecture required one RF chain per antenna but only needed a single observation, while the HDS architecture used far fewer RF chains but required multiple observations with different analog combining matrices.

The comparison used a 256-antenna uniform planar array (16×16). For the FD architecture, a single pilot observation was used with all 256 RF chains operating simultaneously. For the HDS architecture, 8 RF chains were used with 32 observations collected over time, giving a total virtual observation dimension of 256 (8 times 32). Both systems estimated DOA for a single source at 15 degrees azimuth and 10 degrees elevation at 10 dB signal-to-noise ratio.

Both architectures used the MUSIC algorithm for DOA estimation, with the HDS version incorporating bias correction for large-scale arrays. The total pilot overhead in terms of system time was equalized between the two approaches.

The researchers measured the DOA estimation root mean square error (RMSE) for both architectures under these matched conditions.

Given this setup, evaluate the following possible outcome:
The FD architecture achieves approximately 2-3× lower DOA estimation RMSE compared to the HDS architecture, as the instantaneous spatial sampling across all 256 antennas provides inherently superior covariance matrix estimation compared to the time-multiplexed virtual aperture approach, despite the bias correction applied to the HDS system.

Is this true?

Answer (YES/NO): NO